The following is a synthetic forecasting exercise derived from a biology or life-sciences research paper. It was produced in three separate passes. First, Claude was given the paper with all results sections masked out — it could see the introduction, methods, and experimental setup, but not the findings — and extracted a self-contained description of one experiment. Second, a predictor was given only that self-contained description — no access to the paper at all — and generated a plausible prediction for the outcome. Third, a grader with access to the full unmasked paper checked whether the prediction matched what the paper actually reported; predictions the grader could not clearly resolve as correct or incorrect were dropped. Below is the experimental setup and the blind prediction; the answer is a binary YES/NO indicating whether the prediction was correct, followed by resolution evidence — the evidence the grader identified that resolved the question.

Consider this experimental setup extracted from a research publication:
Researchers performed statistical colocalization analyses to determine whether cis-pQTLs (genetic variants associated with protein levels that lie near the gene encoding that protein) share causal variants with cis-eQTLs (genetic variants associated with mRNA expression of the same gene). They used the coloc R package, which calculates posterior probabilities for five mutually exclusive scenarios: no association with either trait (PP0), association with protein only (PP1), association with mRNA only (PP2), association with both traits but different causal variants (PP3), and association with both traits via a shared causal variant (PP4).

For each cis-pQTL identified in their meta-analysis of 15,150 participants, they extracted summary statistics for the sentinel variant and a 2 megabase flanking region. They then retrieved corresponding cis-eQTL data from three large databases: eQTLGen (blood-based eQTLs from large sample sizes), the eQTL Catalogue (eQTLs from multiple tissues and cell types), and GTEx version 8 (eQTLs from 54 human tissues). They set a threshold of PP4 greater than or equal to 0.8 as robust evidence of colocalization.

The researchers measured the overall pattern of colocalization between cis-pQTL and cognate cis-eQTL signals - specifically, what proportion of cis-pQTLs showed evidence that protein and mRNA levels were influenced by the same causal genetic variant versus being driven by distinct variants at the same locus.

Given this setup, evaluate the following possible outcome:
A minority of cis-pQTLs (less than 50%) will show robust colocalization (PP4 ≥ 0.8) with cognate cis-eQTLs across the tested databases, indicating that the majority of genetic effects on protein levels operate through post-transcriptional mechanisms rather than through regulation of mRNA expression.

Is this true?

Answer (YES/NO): NO